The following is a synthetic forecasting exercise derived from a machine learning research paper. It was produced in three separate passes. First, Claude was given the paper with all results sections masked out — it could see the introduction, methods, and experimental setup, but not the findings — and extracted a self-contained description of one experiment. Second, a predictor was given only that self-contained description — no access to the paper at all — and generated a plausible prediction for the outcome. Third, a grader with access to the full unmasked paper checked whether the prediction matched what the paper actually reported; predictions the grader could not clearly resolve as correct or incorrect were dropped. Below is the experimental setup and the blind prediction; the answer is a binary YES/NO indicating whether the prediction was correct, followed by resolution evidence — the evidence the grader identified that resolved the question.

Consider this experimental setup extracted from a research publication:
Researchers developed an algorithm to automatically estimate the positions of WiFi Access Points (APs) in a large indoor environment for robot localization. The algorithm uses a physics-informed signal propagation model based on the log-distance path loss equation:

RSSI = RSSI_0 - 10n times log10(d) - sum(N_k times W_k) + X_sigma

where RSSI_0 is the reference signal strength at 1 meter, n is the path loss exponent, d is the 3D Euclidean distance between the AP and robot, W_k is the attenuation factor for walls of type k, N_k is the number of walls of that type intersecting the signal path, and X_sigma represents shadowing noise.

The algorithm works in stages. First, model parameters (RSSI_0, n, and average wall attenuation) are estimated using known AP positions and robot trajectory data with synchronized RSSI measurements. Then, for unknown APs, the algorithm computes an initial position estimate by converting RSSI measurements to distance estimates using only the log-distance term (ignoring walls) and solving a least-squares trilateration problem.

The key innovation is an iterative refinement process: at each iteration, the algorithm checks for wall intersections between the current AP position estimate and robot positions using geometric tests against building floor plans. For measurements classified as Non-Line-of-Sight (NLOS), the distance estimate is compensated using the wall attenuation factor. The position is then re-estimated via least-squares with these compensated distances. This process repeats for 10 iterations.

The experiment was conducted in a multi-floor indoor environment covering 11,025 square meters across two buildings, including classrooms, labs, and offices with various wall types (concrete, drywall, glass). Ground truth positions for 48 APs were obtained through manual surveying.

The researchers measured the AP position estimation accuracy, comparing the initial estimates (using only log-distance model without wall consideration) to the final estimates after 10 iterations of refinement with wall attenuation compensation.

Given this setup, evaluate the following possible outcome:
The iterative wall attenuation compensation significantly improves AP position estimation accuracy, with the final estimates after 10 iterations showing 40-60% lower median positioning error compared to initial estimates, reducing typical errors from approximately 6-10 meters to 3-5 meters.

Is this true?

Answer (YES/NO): NO